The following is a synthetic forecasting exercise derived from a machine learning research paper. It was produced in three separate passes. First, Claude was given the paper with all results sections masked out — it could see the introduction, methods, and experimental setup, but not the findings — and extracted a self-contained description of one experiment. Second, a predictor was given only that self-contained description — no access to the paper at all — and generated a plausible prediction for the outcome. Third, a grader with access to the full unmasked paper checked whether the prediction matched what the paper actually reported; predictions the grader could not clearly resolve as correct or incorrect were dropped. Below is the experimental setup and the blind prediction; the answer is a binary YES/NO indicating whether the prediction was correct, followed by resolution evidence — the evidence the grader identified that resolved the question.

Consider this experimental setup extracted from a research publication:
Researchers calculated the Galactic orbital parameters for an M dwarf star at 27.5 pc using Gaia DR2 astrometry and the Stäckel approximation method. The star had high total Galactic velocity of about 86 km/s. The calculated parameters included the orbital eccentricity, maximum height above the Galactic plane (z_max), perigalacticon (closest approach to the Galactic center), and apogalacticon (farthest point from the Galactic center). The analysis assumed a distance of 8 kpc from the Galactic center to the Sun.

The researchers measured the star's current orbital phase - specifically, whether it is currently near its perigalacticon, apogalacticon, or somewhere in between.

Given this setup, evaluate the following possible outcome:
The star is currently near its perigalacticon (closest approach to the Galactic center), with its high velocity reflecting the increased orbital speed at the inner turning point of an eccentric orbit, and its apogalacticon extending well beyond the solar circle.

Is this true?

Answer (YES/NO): NO